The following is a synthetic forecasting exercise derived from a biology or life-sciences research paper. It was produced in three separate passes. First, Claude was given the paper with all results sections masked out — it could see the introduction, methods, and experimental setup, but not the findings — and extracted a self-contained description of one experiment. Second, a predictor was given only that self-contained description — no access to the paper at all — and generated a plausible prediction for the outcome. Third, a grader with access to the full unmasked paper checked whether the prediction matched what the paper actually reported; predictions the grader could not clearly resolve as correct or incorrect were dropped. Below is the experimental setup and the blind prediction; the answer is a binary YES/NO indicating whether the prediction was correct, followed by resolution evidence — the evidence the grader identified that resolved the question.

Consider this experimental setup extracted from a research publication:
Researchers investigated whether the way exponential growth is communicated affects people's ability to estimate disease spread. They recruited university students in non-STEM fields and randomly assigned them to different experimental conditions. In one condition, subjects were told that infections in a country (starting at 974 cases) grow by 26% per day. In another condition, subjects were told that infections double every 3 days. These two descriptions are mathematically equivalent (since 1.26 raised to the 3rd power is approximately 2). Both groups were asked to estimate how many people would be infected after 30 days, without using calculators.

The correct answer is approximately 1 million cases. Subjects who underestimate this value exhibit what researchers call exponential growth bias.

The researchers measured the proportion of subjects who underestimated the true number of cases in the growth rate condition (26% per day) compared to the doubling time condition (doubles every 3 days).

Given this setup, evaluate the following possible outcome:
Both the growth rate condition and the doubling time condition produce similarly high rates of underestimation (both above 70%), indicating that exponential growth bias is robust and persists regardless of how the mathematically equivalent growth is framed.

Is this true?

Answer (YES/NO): NO